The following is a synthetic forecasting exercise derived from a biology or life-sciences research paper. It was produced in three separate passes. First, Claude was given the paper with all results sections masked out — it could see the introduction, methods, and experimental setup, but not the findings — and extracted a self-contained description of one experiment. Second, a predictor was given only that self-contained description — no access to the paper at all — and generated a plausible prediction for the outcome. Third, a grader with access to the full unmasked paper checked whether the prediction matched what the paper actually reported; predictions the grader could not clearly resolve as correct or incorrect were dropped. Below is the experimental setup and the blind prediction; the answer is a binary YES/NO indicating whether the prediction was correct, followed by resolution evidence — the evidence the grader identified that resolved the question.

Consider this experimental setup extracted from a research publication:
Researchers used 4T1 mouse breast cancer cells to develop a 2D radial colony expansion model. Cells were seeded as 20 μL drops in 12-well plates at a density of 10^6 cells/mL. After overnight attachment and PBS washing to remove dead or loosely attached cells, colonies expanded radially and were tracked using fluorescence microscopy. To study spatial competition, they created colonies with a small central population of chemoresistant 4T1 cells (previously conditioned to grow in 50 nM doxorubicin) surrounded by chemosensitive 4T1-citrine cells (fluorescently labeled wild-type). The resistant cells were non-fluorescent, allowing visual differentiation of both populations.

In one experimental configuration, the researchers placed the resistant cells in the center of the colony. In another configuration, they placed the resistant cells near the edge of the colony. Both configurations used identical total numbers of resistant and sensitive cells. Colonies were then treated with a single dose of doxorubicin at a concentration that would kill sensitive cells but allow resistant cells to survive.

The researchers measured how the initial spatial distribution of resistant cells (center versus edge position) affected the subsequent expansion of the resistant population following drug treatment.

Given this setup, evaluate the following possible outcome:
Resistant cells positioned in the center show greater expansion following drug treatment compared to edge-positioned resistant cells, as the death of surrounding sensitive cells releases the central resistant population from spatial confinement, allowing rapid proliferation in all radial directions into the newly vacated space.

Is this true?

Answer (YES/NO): NO